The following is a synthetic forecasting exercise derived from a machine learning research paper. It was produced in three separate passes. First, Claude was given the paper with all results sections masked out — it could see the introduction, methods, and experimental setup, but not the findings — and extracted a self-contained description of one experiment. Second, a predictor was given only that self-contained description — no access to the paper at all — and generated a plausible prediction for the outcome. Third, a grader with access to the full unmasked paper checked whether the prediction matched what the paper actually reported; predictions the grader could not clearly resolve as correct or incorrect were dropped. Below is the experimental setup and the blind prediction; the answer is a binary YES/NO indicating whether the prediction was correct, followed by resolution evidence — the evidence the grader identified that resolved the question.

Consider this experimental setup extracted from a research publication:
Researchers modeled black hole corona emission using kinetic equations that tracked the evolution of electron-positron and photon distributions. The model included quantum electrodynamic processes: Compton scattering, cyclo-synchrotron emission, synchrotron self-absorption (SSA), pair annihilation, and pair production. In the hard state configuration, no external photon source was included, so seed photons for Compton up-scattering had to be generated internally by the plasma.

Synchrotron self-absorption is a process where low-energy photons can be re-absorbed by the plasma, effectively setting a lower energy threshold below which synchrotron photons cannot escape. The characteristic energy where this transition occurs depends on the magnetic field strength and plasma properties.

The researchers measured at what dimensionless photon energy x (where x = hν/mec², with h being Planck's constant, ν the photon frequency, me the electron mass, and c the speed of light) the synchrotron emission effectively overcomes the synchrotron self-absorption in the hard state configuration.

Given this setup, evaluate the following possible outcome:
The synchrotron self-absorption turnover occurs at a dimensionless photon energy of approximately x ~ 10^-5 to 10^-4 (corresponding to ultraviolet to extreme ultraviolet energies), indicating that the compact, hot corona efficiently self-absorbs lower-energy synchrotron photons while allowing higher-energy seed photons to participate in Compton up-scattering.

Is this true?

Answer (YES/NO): YES